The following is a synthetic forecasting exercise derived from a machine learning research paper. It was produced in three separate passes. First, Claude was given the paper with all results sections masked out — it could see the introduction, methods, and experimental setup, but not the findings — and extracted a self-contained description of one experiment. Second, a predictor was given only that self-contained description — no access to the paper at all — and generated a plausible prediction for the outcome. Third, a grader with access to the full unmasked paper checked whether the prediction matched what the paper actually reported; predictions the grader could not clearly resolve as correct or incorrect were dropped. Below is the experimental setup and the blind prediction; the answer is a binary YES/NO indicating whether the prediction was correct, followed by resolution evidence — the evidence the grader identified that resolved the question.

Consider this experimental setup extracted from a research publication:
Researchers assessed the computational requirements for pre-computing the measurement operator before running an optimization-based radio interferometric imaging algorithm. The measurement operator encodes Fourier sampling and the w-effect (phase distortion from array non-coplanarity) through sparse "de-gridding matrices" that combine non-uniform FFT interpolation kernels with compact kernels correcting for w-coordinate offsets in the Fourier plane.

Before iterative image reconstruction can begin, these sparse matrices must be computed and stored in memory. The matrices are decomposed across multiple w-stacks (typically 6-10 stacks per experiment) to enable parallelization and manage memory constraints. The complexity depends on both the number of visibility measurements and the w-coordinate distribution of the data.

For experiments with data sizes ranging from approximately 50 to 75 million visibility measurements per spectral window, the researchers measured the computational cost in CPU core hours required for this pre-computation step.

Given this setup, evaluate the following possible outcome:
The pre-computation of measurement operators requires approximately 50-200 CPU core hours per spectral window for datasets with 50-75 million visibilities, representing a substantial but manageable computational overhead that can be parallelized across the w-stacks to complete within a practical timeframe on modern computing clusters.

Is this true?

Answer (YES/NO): NO